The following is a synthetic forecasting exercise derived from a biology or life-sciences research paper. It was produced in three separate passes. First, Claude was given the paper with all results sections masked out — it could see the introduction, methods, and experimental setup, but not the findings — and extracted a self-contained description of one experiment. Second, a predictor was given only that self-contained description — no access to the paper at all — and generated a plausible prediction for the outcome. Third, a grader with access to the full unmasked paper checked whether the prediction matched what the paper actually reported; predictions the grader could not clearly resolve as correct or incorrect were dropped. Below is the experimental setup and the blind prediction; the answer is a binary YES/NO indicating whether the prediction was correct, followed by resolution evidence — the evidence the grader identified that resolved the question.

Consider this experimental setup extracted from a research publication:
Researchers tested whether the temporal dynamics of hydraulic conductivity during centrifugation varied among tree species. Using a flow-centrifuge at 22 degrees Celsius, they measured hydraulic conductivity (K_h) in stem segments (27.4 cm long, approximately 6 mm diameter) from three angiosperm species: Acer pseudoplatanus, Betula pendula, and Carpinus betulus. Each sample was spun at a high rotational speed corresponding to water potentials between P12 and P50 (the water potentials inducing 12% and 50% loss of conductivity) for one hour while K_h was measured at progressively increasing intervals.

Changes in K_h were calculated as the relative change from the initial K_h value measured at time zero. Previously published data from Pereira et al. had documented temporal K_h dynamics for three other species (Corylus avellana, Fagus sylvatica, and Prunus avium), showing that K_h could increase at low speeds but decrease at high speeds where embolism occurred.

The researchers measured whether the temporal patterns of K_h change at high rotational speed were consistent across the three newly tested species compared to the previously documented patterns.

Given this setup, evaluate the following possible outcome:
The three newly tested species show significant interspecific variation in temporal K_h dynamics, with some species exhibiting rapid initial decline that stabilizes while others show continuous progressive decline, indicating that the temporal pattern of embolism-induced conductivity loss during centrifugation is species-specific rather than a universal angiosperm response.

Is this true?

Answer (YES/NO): NO